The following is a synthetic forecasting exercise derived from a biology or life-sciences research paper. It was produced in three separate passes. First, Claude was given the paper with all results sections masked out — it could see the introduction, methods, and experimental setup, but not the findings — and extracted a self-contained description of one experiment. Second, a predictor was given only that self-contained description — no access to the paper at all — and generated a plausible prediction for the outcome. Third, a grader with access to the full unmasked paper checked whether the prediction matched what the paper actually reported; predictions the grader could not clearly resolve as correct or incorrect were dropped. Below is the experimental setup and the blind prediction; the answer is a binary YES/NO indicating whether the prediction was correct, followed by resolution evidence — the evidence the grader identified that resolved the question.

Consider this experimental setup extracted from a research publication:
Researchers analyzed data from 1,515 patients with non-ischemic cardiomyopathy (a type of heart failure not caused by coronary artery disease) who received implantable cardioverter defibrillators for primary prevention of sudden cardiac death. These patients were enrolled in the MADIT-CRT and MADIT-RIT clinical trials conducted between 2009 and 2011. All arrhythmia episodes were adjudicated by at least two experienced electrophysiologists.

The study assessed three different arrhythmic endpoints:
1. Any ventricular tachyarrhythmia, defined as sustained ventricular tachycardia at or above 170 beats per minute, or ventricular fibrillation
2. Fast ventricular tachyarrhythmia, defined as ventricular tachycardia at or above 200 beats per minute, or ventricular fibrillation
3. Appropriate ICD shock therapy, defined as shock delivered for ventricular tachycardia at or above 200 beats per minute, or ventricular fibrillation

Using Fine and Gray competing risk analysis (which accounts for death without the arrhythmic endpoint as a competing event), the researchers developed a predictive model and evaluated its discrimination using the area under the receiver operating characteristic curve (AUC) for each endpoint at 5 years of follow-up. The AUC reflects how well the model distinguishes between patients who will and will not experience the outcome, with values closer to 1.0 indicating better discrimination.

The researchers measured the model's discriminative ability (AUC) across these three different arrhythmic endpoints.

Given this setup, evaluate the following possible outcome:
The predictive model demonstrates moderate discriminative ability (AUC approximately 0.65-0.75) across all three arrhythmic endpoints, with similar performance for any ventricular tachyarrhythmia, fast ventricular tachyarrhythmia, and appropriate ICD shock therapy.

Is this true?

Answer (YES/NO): YES